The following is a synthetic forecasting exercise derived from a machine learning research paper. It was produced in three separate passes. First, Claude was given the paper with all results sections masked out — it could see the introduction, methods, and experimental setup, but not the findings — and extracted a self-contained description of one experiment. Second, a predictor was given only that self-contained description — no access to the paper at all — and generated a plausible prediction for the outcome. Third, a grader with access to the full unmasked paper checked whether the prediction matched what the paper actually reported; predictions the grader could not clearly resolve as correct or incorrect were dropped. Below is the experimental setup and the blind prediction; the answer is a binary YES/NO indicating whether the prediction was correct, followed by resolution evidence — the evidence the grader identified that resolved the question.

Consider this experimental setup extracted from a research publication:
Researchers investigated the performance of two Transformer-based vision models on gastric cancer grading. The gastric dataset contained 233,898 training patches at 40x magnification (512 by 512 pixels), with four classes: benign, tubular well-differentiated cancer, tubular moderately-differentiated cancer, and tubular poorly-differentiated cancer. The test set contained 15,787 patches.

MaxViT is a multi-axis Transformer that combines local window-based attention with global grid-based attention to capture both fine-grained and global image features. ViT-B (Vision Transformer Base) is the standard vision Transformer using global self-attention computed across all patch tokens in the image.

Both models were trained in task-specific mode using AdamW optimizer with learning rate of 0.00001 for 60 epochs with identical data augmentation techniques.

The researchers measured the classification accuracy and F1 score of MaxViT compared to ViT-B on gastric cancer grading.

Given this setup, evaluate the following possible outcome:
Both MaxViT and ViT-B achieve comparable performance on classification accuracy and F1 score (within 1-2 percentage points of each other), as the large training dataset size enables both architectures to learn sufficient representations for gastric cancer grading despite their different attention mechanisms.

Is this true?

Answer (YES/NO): YES